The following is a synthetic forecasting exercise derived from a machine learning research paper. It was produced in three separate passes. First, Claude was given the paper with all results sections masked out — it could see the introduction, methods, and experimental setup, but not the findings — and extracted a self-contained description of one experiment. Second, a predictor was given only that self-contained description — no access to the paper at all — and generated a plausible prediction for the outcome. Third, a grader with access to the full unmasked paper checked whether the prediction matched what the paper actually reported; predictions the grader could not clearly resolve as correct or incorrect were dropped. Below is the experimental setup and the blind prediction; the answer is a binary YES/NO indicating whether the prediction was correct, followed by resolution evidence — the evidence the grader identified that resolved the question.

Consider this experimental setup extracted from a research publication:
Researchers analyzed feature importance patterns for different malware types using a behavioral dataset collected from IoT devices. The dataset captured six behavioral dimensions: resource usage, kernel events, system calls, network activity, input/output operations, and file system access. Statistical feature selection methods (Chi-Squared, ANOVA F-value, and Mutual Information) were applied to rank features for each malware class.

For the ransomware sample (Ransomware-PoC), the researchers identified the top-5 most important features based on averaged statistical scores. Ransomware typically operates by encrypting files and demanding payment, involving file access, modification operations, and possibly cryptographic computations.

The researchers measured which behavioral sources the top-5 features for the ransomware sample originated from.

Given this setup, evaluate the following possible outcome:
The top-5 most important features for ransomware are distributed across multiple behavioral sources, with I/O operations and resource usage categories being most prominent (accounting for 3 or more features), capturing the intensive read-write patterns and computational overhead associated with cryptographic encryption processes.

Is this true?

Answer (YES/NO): NO